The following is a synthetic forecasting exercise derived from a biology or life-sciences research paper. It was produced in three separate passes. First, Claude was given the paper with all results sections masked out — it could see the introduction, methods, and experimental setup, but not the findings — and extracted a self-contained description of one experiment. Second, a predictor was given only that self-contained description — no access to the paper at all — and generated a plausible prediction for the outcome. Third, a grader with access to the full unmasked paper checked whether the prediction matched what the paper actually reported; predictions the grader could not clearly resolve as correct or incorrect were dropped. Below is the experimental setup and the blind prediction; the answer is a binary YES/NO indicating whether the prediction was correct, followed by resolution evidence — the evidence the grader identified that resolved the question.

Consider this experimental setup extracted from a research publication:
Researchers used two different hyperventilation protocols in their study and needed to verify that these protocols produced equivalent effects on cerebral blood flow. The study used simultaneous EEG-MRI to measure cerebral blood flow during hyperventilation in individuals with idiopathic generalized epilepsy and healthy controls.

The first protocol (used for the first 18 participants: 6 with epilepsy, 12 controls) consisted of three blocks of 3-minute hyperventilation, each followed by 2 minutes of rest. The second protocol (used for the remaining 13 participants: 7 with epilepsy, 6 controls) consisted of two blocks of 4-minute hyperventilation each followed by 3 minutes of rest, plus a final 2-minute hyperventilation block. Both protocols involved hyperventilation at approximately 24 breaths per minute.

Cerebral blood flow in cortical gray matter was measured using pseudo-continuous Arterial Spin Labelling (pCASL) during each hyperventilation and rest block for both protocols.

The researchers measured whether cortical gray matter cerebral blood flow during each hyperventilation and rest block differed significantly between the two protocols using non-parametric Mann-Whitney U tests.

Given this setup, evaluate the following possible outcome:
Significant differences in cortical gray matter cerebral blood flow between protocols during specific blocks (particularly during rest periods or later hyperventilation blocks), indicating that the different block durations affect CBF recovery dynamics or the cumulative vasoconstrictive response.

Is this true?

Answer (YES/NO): NO